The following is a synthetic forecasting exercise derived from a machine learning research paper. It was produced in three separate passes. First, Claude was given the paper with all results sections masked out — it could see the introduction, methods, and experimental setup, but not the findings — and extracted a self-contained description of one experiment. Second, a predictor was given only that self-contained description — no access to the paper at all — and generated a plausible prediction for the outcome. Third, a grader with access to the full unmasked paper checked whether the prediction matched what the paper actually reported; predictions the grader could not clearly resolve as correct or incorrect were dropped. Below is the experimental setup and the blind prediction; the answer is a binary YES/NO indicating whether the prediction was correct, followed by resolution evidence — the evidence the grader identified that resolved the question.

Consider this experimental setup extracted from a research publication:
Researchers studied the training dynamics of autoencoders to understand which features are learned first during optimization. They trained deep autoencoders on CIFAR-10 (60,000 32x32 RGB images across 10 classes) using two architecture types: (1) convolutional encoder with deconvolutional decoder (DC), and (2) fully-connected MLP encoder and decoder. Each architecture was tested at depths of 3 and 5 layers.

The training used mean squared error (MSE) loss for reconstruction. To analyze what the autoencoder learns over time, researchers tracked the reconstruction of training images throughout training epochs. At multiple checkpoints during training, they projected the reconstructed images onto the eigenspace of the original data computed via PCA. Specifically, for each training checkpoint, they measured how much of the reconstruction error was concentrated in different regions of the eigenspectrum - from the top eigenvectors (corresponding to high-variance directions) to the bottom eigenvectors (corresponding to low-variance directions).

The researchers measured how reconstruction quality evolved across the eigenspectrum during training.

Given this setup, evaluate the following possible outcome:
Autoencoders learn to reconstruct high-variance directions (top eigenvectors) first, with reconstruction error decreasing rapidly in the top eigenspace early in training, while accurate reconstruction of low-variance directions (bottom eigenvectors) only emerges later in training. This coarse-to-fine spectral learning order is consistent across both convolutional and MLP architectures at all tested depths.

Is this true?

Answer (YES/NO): YES